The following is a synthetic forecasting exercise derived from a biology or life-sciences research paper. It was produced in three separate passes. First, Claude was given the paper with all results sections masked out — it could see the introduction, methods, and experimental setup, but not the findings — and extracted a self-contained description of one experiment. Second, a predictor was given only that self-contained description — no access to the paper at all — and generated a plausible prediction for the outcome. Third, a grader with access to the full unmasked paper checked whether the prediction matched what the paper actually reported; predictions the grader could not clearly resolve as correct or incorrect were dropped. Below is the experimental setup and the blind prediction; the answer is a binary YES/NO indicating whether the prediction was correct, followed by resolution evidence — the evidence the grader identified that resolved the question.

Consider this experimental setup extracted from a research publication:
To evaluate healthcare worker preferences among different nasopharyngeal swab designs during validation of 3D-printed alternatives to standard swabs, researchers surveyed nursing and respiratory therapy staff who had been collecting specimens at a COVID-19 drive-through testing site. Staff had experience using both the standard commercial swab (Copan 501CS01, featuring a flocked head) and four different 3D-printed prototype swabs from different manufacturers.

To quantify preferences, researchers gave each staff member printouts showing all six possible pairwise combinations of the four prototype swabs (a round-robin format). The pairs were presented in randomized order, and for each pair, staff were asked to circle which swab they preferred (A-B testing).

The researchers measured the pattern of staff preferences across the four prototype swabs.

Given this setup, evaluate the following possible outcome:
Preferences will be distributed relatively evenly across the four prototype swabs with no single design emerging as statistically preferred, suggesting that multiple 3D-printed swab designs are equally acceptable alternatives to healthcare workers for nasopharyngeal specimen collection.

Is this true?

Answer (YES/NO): NO